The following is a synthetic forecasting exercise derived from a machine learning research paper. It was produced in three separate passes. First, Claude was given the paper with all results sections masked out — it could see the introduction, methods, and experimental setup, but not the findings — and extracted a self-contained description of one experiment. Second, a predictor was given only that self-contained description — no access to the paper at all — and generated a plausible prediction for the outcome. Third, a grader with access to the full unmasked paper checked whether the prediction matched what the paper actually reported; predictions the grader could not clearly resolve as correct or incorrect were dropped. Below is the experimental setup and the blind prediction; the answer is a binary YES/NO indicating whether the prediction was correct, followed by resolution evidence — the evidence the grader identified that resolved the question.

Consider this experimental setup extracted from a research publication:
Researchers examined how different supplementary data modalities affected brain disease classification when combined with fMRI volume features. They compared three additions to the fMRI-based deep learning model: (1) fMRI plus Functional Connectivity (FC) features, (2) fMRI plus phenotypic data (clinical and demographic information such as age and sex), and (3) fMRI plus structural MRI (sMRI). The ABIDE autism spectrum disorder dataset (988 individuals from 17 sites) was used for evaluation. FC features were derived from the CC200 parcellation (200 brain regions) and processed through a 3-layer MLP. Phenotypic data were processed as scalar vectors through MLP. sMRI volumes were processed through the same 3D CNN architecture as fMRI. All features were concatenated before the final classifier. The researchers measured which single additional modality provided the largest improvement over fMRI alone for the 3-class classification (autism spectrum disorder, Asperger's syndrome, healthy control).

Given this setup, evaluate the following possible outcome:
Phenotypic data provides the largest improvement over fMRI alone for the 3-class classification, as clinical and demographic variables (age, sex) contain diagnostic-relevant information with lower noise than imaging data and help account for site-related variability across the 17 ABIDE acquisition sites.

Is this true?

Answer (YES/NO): NO